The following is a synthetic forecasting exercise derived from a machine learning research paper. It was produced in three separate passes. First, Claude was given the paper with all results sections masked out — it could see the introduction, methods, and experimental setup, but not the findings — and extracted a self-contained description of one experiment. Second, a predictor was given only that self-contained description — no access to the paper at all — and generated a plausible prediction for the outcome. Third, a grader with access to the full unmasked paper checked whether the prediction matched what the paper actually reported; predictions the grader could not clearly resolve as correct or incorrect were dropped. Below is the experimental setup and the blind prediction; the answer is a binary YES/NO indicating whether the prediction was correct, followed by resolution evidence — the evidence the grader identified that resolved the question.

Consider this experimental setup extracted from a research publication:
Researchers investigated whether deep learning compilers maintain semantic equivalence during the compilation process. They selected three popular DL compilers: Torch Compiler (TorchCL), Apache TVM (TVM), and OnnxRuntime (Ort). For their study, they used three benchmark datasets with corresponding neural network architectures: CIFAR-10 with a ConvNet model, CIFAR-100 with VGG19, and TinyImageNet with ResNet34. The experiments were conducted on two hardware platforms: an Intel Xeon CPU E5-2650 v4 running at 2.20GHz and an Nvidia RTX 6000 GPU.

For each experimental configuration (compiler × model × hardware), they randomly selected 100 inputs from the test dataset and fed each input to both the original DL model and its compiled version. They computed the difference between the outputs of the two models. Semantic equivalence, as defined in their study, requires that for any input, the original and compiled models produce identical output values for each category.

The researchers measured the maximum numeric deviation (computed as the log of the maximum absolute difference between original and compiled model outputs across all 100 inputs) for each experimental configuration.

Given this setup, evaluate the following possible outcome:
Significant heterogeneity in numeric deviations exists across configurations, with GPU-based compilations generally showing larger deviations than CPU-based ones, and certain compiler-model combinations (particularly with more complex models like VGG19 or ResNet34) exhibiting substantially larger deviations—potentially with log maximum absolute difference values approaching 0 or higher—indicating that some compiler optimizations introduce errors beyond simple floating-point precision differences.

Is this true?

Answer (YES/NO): NO